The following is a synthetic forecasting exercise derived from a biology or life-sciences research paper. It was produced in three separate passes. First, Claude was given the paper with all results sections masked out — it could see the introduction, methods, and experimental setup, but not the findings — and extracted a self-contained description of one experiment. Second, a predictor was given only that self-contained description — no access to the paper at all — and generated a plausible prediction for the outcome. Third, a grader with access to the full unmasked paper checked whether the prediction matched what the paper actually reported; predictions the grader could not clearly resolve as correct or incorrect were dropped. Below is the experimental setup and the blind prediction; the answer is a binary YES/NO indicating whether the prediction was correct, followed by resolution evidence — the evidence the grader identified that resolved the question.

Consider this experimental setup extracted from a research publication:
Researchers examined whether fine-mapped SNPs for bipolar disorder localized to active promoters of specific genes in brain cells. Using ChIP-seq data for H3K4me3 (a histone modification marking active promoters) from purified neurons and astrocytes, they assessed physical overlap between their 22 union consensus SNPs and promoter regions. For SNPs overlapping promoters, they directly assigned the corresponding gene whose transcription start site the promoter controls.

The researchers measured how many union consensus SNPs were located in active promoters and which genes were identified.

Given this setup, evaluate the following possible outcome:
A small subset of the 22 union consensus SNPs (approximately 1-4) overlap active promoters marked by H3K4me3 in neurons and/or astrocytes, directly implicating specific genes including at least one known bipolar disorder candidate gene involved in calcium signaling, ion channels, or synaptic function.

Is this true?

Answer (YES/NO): YES